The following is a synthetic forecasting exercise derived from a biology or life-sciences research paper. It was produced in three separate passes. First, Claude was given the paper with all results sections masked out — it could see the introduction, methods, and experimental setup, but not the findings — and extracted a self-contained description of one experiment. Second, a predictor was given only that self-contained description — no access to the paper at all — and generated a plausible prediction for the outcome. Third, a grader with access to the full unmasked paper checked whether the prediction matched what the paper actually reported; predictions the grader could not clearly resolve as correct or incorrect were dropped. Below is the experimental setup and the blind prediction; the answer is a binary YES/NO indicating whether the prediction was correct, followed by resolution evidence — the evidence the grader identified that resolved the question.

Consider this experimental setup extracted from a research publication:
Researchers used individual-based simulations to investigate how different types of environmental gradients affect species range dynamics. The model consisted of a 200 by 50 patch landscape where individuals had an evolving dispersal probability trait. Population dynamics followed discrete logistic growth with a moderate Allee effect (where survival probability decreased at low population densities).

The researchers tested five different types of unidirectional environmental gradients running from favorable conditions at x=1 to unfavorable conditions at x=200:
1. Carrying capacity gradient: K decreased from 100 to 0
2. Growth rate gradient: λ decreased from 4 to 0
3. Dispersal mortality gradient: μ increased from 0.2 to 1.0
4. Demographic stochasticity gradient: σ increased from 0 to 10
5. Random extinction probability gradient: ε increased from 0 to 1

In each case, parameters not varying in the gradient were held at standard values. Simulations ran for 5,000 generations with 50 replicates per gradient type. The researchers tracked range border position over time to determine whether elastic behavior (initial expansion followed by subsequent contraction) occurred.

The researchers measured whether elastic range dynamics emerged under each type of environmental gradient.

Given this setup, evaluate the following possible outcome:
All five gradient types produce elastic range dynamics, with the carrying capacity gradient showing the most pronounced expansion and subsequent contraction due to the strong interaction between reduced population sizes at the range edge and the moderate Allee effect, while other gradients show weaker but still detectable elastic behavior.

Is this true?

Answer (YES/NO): NO